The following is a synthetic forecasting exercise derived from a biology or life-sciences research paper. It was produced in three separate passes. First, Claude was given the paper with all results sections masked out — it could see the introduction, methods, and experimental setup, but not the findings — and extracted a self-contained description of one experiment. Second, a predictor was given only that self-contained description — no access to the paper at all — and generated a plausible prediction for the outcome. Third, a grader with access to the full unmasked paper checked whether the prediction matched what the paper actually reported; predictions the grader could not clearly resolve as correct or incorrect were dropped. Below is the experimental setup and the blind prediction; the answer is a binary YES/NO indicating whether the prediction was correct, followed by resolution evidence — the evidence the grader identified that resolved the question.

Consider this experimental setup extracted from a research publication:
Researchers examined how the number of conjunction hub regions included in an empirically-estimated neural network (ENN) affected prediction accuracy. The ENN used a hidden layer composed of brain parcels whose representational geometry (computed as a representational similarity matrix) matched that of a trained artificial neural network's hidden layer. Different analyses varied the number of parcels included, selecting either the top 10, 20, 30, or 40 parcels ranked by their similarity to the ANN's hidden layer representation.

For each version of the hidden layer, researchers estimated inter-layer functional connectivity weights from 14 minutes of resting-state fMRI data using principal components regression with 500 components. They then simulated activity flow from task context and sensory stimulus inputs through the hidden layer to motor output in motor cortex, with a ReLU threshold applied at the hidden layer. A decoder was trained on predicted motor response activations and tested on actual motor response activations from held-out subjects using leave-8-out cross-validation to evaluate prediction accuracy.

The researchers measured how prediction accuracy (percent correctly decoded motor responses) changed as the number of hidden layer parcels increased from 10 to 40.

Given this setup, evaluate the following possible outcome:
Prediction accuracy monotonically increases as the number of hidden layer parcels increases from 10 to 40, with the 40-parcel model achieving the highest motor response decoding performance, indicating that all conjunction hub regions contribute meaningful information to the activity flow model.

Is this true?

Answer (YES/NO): NO